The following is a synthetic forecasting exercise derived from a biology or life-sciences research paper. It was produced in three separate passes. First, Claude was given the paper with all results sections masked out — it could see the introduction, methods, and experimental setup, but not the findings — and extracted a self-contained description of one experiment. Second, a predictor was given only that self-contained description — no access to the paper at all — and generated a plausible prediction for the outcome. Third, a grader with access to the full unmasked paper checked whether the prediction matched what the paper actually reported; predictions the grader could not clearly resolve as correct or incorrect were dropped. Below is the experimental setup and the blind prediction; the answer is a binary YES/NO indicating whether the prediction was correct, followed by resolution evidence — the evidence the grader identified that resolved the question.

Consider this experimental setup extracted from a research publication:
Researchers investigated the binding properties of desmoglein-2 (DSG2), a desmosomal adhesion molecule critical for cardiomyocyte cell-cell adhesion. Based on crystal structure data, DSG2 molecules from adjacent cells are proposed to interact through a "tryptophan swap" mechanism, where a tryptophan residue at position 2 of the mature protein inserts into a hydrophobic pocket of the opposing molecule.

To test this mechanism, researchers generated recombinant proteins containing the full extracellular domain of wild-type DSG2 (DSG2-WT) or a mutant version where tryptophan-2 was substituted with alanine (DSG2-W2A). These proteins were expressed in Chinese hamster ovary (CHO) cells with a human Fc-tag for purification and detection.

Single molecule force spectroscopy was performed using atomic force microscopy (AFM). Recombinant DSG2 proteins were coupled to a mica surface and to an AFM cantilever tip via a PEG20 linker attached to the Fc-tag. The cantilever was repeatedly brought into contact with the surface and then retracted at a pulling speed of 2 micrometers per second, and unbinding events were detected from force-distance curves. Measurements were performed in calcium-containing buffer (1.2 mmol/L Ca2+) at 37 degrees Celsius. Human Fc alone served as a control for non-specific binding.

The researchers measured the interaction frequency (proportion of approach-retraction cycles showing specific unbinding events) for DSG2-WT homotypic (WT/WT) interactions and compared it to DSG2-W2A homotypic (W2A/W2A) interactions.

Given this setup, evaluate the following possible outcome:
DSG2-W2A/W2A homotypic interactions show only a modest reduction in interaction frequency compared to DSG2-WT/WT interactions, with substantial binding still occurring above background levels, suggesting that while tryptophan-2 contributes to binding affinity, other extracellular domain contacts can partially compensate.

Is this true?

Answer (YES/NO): NO